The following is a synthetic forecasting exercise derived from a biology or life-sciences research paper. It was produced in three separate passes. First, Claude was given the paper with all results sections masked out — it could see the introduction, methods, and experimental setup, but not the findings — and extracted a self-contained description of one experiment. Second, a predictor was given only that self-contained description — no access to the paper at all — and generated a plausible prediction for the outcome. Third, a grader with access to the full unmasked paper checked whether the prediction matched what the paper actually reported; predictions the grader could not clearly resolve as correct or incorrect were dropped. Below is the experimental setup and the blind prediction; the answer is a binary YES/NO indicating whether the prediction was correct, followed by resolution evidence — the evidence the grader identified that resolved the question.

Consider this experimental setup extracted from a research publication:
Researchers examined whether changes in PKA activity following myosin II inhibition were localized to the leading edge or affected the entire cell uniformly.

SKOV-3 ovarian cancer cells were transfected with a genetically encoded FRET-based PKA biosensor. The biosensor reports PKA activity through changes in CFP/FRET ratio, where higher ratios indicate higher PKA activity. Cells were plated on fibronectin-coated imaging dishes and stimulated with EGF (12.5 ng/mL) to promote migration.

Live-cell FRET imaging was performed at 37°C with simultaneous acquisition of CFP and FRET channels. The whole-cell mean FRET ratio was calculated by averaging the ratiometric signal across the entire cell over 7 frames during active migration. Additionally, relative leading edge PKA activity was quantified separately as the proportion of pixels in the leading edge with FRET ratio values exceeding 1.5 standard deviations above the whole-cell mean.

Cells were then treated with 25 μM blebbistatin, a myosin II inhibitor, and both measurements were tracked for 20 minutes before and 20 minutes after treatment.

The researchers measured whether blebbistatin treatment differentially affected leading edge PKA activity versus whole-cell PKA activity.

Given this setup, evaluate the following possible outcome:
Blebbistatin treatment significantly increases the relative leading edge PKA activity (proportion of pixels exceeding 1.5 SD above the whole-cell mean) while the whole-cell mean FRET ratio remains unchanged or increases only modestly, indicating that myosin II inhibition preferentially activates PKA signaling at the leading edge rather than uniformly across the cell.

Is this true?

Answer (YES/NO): NO